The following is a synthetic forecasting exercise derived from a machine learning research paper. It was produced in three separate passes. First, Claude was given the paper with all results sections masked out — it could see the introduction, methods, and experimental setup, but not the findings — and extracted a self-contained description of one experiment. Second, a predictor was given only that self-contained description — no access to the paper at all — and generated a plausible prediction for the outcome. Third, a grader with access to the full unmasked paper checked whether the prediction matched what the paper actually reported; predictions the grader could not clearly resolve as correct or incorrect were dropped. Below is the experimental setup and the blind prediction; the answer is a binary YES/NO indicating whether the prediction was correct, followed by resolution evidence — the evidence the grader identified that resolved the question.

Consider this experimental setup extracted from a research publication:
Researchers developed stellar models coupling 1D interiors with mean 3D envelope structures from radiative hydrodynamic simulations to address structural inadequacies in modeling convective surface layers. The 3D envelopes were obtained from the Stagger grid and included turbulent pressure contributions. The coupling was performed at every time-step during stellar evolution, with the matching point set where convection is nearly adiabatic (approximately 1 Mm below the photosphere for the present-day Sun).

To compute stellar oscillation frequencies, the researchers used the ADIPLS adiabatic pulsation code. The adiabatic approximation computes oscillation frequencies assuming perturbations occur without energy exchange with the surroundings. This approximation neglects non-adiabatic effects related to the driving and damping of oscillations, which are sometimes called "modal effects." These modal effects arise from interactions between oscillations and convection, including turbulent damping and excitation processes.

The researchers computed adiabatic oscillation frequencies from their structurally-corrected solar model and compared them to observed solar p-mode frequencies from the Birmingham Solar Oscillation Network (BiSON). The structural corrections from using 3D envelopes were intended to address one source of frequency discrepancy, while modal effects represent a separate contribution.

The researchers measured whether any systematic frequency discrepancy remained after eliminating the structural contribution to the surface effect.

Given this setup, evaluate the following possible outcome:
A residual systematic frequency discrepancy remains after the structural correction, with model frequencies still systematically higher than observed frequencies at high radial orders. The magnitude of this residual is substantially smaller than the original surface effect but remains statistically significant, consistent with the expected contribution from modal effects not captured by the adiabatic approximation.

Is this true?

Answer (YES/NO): NO